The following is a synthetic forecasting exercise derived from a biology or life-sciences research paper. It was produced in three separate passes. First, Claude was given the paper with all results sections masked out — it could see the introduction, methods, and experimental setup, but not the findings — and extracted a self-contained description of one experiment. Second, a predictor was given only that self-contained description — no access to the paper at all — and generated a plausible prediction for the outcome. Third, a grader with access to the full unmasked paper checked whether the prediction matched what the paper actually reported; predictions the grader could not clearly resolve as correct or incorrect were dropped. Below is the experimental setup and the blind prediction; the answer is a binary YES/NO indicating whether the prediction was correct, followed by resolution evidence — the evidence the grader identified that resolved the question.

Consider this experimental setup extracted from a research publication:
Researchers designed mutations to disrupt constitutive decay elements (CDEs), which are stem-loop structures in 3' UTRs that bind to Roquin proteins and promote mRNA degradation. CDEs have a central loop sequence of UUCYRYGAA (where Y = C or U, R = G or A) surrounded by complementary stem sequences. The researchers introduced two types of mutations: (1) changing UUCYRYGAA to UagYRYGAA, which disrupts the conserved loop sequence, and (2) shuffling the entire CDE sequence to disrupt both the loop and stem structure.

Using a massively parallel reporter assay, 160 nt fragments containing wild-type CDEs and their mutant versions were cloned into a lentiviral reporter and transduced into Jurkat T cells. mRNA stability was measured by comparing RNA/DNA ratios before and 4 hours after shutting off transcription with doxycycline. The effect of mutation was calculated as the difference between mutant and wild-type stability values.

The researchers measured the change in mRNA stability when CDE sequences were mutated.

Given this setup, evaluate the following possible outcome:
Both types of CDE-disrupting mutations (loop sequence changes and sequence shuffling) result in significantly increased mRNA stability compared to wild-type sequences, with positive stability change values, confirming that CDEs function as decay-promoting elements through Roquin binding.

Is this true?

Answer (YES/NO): YES